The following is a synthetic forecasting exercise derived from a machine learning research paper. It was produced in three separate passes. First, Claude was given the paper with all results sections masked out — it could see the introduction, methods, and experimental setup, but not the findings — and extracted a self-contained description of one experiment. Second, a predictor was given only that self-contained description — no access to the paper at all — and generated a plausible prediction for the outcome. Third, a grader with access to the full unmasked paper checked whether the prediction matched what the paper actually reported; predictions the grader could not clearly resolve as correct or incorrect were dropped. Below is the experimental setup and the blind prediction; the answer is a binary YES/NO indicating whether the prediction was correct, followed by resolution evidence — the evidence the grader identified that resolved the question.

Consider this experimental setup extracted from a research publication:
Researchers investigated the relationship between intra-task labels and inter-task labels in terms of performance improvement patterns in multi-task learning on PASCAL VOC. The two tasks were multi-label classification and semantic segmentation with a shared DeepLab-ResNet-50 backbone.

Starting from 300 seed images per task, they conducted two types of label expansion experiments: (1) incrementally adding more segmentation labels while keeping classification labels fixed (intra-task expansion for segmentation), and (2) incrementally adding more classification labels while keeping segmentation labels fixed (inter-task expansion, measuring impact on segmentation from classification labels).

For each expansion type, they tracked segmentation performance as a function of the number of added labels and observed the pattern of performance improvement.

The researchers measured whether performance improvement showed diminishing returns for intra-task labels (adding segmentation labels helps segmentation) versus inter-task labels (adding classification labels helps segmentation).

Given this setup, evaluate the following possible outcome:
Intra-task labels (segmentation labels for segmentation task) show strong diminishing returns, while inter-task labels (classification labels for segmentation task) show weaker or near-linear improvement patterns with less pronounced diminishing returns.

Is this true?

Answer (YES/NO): NO